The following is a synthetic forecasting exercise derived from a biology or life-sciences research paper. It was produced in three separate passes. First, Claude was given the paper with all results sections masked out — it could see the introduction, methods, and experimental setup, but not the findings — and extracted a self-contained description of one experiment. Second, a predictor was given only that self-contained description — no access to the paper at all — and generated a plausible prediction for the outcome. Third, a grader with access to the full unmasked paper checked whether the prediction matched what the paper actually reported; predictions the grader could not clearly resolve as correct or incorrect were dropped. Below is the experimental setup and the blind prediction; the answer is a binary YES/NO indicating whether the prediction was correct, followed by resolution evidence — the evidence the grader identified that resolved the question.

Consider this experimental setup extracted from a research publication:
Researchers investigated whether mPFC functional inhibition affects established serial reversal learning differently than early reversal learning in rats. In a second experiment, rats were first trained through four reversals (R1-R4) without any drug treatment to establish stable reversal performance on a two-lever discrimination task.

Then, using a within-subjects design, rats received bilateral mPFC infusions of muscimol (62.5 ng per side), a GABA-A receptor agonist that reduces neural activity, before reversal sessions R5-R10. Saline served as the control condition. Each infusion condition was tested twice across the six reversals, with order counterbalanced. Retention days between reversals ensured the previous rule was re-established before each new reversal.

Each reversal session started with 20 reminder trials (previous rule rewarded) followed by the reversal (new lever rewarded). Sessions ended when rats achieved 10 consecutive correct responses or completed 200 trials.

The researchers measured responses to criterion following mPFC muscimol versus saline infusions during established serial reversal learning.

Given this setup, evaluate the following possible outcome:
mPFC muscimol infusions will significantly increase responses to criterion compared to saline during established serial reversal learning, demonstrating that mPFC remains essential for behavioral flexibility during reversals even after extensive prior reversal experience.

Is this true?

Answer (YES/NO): NO